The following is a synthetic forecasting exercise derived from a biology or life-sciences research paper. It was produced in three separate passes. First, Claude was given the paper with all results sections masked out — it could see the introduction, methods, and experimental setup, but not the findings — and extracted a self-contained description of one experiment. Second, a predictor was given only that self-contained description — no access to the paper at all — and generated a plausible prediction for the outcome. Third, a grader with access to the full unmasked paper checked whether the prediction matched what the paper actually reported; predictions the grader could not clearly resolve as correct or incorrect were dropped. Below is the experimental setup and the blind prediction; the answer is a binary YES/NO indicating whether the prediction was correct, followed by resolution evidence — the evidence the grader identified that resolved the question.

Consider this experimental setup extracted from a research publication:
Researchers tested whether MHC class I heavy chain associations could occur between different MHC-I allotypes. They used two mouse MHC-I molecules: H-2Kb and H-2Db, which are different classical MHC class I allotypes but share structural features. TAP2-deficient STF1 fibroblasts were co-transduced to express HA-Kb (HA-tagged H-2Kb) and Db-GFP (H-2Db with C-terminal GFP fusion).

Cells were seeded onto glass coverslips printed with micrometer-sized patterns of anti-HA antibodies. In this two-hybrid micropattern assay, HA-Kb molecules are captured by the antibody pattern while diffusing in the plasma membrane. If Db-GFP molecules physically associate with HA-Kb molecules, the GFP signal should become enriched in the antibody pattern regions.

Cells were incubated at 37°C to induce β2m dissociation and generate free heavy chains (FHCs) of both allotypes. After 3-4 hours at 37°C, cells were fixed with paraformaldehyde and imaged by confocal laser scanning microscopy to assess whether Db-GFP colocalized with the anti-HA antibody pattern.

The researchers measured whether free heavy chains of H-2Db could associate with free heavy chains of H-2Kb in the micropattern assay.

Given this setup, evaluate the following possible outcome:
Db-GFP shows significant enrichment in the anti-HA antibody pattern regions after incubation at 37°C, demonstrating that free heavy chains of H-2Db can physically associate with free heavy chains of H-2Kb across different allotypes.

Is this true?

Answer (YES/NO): YES